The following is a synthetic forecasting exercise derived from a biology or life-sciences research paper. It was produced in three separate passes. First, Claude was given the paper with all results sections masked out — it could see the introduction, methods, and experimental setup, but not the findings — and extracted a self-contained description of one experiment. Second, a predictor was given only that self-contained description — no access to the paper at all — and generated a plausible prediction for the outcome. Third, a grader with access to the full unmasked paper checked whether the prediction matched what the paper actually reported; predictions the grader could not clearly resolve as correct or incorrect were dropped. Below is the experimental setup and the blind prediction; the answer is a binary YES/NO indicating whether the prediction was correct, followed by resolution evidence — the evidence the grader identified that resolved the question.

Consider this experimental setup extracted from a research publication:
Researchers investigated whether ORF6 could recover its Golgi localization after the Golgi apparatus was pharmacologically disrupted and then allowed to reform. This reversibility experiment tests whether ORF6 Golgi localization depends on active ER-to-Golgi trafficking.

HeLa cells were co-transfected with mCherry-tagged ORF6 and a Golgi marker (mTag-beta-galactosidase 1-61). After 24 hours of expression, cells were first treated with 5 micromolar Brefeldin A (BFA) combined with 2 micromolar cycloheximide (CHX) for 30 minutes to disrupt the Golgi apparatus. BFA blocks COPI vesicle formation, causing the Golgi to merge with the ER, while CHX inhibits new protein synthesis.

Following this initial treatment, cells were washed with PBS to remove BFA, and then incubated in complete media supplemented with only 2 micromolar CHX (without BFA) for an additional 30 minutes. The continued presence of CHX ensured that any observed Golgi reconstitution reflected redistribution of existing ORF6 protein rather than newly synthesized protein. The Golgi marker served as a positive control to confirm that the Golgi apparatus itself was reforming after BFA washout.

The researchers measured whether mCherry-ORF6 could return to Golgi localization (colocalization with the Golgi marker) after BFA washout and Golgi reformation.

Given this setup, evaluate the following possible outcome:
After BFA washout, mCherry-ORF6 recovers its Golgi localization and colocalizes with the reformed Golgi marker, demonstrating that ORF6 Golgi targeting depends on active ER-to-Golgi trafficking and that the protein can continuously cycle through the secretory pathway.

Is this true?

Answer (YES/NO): NO